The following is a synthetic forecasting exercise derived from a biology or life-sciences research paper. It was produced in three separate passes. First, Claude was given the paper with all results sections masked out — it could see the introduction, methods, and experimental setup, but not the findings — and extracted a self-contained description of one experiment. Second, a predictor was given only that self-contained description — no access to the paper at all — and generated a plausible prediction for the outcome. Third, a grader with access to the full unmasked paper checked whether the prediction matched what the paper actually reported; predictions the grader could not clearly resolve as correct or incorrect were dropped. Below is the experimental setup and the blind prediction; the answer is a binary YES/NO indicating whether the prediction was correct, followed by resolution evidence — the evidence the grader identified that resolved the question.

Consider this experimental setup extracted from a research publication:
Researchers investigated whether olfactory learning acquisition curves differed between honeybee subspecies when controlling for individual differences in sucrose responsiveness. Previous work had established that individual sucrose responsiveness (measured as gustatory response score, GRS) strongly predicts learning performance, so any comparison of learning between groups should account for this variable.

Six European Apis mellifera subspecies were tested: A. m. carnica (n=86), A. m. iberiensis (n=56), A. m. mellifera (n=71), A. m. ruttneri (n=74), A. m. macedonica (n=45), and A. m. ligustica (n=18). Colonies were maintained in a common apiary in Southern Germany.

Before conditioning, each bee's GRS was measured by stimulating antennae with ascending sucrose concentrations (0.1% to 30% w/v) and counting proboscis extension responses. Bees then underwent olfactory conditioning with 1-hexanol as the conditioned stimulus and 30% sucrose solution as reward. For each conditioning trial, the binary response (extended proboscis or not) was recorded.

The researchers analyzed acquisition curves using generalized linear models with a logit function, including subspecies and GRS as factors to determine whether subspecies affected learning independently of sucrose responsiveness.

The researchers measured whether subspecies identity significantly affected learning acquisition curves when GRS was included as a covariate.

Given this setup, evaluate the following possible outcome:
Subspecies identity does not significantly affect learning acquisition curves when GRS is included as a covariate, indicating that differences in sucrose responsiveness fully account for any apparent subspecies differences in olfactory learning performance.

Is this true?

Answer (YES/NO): NO